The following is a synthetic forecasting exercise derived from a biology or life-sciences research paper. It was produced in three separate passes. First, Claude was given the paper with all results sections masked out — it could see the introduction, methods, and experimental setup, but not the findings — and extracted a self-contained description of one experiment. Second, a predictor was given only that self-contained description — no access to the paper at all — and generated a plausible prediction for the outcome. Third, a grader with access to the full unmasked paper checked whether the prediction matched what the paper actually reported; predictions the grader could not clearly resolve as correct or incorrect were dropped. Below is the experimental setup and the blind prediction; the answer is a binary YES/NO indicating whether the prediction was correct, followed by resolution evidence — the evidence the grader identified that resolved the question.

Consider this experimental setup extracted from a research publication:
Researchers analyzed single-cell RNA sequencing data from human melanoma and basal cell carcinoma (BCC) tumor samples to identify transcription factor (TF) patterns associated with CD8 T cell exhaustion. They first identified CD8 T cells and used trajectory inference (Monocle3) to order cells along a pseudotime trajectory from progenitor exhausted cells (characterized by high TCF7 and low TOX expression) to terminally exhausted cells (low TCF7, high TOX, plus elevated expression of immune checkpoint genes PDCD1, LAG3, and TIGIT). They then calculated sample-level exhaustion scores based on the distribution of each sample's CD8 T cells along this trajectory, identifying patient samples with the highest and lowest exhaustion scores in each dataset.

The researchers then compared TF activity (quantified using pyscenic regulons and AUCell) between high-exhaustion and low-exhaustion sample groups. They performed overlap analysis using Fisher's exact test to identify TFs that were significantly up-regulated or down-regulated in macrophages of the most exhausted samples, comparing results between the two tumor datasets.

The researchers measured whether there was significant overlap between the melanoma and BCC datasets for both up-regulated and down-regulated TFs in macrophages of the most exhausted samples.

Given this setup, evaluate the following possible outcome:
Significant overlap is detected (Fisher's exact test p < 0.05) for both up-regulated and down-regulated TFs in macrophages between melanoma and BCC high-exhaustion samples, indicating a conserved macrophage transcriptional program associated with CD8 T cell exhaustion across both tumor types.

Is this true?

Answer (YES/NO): NO